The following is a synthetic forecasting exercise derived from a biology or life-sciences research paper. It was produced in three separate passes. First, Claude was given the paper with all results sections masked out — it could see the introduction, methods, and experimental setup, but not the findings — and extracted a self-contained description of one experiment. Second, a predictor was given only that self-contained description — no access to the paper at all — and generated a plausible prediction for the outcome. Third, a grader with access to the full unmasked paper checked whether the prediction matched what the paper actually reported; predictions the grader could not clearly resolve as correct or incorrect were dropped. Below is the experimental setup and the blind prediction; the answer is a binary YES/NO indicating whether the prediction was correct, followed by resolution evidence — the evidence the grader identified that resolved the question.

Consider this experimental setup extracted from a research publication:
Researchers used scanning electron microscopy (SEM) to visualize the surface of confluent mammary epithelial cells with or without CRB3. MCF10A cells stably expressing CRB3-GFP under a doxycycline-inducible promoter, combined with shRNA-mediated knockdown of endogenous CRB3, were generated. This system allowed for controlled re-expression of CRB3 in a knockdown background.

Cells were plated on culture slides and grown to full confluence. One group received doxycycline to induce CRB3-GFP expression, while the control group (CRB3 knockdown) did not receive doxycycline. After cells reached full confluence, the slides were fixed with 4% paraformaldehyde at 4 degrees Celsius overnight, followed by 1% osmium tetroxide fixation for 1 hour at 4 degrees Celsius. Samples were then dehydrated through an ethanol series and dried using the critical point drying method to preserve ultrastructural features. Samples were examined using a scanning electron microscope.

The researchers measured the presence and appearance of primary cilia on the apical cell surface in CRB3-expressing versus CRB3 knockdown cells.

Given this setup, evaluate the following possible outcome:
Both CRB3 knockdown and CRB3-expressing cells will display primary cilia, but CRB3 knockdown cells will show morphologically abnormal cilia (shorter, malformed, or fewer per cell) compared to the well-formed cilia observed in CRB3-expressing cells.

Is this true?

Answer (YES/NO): NO